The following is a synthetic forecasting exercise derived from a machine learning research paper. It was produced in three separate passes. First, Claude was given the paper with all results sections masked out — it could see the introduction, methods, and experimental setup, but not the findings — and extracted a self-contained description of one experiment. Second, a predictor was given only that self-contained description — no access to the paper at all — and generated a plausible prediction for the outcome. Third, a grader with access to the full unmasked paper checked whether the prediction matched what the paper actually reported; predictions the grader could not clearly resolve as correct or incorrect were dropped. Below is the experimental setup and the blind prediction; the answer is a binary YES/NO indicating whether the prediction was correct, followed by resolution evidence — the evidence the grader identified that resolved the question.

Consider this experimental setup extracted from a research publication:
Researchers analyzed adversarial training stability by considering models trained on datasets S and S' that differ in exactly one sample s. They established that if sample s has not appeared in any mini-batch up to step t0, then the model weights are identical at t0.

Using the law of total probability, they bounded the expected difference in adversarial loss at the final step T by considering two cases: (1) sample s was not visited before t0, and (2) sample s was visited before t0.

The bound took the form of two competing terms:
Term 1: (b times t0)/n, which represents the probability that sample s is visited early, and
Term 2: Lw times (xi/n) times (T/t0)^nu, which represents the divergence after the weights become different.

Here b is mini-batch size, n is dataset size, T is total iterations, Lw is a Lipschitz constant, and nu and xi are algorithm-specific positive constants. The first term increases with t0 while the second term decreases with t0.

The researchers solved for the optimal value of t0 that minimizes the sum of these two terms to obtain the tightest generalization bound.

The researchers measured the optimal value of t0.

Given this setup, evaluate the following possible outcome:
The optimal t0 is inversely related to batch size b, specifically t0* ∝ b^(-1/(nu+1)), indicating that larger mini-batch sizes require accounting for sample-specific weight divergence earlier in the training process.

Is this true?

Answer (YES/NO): YES